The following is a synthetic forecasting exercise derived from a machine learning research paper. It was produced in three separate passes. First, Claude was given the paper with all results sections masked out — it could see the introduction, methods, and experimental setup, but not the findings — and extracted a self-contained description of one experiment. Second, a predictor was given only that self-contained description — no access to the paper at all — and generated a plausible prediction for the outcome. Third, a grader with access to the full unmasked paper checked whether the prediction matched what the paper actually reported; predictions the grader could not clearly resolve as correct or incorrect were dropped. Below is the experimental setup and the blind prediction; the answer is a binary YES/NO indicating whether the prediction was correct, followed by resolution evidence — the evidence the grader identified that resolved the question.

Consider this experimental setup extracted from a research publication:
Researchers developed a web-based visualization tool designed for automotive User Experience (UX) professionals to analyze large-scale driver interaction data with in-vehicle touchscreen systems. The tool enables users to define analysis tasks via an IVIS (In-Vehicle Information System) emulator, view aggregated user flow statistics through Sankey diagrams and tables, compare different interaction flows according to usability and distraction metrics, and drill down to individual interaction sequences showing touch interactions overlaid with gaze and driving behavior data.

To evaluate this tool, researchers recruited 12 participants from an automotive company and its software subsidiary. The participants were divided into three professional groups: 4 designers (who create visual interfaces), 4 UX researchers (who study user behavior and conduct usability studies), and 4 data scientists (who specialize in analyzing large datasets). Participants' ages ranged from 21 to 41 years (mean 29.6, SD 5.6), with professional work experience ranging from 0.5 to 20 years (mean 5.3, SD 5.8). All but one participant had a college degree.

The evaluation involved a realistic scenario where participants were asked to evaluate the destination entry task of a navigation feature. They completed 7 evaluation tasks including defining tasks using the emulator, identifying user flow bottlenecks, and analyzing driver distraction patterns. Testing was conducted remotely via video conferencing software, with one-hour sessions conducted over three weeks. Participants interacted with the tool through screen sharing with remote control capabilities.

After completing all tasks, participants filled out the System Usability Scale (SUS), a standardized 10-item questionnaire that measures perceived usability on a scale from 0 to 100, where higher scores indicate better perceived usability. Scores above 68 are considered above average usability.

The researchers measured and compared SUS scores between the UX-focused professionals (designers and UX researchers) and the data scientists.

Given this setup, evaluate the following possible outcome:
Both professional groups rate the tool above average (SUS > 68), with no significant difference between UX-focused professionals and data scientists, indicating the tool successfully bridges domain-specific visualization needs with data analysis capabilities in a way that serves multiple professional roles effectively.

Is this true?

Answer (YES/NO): NO